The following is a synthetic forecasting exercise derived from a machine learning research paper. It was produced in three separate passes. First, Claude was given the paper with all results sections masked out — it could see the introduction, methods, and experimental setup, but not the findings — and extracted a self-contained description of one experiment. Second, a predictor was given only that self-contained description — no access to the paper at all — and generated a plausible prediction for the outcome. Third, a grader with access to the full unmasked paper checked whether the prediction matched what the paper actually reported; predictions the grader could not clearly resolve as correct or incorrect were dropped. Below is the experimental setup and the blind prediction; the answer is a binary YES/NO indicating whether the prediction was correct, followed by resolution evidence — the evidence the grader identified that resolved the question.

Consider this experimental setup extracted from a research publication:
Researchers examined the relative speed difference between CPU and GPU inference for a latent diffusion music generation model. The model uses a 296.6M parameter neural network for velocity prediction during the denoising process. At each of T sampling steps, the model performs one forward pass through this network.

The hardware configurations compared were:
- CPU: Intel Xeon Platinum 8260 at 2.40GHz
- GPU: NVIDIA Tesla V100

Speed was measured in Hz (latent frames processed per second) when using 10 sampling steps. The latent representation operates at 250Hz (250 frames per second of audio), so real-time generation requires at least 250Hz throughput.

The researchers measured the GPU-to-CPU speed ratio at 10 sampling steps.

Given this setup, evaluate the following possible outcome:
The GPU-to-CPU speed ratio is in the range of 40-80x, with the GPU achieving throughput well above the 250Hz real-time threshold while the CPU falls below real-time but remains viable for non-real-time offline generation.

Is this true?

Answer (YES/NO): NO